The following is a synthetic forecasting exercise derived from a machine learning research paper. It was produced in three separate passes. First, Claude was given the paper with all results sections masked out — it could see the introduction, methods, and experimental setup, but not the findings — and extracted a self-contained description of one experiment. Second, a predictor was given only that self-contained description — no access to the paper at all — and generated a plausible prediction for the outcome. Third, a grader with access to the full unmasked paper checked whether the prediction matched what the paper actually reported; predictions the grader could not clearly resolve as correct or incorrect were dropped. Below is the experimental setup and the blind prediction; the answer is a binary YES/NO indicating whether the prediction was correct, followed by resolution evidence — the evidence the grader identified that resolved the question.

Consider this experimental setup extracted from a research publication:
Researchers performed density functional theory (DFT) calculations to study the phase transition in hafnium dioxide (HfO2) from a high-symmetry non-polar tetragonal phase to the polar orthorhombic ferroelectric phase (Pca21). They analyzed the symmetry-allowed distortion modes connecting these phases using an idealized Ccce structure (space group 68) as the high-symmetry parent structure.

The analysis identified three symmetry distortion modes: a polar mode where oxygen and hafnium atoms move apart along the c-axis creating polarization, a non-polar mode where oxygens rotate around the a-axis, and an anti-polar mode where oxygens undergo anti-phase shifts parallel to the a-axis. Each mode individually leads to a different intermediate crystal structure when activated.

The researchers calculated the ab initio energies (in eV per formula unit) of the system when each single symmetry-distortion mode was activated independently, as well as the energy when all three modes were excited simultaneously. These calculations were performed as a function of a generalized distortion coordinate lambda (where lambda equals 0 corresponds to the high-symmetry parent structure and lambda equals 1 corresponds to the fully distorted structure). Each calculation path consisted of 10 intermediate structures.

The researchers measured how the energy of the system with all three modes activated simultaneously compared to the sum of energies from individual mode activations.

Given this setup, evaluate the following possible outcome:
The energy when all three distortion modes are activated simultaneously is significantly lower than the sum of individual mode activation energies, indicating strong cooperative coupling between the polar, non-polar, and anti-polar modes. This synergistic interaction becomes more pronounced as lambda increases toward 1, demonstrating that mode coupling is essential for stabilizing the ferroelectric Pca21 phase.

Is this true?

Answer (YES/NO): YES